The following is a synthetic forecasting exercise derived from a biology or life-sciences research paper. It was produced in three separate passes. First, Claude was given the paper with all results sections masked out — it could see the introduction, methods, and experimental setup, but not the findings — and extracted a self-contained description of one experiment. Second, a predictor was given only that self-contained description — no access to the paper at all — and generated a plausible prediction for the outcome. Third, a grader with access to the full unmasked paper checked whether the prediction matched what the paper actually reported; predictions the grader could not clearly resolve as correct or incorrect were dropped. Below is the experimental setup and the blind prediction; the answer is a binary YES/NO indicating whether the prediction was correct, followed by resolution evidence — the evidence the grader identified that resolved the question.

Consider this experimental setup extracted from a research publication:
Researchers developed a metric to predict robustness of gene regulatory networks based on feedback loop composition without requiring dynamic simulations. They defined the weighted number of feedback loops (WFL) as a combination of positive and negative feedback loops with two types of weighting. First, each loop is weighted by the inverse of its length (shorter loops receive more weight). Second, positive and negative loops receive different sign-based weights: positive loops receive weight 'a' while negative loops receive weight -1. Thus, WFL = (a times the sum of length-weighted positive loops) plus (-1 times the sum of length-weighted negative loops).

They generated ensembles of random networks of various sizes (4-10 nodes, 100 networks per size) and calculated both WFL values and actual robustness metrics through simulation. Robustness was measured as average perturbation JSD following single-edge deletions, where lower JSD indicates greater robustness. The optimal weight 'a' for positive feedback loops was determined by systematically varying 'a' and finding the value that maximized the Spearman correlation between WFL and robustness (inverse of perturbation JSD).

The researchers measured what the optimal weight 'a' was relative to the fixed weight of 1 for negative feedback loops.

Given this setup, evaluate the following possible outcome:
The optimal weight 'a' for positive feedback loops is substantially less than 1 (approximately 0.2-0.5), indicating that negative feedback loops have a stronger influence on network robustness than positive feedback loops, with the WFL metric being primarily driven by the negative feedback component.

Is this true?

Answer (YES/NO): NO